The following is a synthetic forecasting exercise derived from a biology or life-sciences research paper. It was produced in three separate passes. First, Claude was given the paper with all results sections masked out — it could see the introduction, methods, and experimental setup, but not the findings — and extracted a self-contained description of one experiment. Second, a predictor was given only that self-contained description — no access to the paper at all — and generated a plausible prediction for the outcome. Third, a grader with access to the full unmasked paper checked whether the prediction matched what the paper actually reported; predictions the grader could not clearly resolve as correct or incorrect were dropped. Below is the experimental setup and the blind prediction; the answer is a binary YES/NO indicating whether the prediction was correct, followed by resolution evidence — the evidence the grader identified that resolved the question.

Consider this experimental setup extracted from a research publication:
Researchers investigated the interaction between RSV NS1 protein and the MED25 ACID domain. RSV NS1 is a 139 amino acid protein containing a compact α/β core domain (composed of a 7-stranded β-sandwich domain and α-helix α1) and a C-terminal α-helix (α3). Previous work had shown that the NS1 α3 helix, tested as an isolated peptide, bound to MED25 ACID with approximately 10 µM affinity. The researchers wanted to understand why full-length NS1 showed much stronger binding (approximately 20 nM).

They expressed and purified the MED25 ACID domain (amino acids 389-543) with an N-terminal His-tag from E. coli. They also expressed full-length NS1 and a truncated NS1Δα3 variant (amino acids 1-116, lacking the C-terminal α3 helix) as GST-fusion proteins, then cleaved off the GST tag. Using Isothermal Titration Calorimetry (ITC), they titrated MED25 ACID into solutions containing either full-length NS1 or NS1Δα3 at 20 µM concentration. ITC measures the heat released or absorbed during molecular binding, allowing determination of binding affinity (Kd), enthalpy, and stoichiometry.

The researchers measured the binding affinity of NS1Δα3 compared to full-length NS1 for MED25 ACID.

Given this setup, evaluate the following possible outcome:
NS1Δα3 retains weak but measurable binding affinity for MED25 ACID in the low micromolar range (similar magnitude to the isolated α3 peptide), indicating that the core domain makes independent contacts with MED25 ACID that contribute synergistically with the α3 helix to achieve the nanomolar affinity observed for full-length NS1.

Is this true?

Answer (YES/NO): NO